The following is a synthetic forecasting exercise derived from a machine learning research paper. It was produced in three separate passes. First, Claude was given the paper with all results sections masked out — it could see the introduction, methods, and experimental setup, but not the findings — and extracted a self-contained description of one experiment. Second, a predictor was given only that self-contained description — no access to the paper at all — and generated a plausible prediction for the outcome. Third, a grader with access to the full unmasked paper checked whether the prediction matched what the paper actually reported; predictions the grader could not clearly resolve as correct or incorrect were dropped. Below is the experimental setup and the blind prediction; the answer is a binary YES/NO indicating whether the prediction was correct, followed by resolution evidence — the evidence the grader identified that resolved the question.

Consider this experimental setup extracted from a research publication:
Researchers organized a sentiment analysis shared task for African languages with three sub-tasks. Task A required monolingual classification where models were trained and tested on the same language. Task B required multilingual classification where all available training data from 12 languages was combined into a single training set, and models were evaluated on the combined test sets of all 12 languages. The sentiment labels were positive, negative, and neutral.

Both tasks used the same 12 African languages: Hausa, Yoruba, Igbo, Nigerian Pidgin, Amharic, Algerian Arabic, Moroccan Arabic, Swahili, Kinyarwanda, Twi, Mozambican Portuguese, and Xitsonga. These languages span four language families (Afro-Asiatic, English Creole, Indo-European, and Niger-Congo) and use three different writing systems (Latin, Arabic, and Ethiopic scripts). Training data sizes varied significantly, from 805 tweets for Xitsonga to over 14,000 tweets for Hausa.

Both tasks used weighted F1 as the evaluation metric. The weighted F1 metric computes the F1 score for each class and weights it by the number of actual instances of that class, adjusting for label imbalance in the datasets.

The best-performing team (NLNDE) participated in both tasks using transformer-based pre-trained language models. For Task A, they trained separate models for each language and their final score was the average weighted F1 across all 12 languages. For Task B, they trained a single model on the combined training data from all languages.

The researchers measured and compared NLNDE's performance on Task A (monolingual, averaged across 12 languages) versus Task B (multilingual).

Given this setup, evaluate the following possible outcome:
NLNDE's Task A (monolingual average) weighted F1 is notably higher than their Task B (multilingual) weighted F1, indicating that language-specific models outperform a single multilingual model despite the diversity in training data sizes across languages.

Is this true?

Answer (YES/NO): NO